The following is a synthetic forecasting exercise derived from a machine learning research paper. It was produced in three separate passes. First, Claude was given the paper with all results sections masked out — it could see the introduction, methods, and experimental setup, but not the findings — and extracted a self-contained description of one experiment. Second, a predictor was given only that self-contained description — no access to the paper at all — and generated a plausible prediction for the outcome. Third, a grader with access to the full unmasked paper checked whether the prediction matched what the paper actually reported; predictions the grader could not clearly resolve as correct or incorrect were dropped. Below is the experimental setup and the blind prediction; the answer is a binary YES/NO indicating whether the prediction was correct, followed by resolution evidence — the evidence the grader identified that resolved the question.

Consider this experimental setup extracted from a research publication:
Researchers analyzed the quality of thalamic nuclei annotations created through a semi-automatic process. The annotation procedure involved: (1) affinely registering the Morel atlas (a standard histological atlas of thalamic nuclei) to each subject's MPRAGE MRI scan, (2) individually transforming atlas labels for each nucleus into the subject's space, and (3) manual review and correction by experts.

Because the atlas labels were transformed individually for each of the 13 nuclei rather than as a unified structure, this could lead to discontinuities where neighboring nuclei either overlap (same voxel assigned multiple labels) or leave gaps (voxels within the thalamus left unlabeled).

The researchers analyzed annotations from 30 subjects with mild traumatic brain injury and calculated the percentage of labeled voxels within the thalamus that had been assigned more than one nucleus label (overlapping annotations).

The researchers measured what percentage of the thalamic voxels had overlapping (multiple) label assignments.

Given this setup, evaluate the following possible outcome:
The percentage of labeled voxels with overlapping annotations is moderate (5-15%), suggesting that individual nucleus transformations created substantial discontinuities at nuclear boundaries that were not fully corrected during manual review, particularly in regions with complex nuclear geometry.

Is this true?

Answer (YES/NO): NO